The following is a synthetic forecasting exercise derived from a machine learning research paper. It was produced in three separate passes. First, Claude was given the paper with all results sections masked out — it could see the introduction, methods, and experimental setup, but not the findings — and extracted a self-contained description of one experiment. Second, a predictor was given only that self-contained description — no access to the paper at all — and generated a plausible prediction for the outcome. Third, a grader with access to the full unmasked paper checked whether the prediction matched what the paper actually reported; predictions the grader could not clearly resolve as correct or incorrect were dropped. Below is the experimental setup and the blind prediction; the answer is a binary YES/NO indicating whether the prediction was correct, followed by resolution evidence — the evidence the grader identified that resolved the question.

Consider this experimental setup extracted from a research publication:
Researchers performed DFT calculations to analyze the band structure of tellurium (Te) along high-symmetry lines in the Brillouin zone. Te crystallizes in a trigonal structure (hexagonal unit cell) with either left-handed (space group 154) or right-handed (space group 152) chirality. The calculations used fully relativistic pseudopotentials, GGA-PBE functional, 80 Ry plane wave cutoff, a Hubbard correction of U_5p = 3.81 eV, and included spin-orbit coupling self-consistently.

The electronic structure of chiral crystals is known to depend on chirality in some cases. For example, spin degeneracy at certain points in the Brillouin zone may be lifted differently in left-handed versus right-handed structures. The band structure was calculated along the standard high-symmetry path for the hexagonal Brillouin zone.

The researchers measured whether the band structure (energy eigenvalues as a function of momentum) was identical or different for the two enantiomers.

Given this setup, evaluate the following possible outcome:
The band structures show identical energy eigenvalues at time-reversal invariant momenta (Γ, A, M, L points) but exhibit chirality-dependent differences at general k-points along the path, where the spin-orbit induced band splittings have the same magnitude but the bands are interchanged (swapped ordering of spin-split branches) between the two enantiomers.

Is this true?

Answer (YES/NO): NO